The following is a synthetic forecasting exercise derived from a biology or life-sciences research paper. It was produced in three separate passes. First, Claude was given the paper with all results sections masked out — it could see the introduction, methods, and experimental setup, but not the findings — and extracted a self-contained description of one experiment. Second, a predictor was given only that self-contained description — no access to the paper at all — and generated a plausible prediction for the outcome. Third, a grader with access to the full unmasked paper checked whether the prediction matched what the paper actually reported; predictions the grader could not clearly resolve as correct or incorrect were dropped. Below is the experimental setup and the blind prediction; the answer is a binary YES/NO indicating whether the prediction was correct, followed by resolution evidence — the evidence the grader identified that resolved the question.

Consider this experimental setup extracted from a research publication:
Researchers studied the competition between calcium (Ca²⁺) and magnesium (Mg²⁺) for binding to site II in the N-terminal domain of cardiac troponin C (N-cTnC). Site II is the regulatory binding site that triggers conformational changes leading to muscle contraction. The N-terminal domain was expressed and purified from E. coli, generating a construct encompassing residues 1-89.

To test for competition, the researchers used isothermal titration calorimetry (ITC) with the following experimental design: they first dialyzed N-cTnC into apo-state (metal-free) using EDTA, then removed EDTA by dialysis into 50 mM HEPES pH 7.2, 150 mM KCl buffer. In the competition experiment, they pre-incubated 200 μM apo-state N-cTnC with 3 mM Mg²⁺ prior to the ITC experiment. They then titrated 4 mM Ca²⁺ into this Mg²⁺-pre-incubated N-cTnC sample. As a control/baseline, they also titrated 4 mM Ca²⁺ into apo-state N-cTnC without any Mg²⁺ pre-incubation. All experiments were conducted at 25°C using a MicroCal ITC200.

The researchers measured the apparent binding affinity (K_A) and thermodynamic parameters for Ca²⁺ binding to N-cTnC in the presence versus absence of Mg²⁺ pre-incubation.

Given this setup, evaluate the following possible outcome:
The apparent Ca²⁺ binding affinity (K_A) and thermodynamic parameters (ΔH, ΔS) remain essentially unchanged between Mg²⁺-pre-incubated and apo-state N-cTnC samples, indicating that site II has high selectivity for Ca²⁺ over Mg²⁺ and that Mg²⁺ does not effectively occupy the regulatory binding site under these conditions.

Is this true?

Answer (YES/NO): NO